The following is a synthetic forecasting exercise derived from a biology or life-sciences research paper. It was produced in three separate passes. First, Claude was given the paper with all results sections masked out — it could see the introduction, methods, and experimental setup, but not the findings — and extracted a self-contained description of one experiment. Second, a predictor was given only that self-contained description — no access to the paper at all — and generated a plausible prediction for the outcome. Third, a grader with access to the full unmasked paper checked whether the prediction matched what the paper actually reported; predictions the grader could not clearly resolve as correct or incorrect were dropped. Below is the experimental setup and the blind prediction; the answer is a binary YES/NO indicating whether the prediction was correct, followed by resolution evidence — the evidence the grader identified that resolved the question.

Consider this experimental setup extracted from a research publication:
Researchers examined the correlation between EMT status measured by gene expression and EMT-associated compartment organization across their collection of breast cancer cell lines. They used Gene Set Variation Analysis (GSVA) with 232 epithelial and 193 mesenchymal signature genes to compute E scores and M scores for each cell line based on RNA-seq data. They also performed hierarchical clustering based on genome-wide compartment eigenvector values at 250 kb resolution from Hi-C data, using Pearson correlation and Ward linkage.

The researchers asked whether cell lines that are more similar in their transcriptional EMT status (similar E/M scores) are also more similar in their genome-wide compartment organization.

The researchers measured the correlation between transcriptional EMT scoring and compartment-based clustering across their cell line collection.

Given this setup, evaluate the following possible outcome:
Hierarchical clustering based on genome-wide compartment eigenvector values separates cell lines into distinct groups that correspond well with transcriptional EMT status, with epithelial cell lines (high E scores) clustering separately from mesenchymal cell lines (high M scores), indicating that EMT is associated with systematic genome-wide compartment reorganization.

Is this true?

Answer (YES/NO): YES